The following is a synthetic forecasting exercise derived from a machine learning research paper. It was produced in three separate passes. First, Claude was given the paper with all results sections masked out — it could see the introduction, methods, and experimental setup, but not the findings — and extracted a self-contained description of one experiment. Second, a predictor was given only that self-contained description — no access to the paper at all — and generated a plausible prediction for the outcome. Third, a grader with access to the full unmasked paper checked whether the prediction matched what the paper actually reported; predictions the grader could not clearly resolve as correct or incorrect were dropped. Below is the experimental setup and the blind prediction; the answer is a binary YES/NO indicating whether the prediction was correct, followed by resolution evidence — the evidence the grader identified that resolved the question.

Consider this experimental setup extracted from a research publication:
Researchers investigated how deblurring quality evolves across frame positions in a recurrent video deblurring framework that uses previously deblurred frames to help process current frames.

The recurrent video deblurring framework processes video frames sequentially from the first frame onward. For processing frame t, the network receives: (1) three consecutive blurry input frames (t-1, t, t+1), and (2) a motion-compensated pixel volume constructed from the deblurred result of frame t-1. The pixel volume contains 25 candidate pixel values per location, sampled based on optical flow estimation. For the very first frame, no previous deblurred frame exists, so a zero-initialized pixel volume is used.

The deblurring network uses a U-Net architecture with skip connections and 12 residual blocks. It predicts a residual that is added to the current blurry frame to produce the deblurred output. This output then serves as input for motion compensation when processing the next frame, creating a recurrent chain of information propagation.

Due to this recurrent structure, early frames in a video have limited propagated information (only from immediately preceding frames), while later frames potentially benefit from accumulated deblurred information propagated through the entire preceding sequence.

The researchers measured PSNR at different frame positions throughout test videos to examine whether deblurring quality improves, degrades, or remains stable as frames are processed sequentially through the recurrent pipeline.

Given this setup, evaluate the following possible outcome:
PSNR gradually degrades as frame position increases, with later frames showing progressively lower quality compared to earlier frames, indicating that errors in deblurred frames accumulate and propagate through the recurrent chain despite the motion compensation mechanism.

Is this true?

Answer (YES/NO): NO